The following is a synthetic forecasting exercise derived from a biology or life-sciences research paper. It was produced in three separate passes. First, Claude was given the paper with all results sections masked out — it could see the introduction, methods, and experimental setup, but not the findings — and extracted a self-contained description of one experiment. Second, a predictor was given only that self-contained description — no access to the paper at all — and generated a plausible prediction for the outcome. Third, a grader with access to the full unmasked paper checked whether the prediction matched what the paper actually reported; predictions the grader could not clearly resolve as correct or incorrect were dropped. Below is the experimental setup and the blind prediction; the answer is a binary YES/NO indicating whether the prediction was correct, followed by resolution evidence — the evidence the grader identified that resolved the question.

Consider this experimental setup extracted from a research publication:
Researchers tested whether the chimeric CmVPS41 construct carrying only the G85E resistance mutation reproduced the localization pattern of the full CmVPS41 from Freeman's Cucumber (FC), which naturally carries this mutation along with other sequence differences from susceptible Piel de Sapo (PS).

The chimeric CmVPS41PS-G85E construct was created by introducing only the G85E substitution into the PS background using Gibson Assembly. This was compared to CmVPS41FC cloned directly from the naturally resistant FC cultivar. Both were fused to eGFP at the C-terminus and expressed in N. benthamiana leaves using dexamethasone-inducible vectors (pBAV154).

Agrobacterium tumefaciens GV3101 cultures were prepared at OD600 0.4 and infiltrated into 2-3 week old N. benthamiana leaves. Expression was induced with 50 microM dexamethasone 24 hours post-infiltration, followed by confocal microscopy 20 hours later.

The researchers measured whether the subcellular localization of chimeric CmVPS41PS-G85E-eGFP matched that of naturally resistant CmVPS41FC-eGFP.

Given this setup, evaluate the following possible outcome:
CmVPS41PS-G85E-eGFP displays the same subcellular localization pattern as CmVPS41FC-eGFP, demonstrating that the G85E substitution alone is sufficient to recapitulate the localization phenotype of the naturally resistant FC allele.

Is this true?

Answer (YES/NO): NO